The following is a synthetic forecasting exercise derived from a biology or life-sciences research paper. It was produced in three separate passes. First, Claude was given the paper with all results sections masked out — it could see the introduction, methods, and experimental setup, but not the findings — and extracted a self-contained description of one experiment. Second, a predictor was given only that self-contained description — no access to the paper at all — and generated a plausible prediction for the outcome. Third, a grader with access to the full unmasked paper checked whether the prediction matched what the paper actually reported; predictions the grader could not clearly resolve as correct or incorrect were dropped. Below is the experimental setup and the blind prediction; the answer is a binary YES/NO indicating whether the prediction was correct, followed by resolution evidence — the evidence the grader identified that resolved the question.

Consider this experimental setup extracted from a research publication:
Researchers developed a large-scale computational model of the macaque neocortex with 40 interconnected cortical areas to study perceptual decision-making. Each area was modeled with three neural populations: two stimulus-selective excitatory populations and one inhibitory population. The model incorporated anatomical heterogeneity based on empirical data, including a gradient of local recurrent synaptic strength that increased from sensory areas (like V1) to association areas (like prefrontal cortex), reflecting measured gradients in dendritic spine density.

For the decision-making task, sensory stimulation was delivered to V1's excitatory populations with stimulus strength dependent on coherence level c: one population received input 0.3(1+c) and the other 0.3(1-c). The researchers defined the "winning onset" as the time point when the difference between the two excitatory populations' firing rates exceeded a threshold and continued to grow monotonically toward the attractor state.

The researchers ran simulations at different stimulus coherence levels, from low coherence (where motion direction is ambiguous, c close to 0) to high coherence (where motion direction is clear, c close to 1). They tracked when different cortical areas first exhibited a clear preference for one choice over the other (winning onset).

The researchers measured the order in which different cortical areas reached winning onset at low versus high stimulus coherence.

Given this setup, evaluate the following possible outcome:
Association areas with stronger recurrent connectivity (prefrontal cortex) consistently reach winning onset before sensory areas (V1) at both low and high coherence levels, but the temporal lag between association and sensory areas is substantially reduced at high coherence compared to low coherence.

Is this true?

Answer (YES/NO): NO